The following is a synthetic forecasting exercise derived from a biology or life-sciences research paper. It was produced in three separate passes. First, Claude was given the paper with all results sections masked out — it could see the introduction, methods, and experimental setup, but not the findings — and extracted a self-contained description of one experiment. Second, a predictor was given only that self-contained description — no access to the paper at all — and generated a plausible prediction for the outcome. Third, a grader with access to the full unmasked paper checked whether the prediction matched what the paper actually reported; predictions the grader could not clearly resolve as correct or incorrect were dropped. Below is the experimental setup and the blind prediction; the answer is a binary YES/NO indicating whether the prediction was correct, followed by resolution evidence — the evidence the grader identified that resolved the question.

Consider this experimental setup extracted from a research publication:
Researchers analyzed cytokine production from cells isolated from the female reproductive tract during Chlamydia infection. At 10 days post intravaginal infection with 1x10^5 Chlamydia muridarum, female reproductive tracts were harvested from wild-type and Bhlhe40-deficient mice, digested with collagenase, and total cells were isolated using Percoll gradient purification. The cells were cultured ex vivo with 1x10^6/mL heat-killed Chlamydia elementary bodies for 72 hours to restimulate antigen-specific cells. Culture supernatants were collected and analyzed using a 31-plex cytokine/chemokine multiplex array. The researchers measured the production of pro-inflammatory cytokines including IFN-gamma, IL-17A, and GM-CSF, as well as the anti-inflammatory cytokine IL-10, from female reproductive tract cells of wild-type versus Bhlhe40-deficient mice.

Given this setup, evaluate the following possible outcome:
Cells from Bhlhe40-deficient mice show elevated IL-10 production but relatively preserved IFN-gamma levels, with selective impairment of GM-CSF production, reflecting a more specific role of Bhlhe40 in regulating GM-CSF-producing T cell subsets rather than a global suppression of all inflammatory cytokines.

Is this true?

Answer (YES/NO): NO